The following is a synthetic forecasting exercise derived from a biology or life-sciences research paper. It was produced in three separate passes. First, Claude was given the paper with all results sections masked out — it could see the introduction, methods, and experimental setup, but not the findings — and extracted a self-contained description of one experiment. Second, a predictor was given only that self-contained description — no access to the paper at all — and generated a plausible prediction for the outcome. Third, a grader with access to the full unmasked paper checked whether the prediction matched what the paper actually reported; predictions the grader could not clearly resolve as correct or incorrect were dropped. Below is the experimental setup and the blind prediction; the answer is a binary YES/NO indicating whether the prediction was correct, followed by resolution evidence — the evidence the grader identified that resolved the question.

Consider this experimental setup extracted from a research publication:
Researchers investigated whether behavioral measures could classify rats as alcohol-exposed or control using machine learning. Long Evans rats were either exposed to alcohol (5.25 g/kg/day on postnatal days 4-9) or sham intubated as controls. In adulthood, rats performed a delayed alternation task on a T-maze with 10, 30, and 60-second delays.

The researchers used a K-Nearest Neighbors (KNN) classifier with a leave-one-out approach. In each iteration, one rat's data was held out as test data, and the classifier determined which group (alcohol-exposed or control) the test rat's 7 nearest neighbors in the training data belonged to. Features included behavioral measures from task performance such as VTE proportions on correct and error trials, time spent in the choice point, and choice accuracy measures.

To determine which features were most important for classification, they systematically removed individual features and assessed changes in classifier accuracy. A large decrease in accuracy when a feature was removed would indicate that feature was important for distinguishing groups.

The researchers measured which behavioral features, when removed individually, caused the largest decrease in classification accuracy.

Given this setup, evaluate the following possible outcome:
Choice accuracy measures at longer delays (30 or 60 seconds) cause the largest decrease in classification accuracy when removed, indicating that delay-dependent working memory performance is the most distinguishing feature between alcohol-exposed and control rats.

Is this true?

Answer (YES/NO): NO